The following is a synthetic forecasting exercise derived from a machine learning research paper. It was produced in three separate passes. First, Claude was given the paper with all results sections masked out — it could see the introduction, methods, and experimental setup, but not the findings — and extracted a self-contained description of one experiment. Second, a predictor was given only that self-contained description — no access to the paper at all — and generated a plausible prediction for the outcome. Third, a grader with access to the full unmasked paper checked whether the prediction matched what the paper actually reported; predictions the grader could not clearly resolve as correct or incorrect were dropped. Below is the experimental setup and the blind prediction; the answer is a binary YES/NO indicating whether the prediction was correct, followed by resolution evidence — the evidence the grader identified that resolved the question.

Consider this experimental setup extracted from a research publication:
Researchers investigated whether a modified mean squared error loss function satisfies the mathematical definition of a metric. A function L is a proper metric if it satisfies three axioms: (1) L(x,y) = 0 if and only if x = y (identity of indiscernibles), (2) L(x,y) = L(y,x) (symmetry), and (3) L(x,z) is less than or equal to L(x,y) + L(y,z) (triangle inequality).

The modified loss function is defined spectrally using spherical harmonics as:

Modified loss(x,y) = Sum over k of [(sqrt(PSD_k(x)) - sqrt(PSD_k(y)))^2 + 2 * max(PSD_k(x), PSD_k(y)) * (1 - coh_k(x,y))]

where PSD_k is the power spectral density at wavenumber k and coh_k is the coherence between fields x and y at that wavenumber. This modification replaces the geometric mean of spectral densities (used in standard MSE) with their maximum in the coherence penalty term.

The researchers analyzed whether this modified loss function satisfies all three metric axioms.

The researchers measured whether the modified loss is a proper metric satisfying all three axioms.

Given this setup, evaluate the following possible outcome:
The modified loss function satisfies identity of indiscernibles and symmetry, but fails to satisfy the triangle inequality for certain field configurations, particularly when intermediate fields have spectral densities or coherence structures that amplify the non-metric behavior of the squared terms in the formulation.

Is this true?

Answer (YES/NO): YES